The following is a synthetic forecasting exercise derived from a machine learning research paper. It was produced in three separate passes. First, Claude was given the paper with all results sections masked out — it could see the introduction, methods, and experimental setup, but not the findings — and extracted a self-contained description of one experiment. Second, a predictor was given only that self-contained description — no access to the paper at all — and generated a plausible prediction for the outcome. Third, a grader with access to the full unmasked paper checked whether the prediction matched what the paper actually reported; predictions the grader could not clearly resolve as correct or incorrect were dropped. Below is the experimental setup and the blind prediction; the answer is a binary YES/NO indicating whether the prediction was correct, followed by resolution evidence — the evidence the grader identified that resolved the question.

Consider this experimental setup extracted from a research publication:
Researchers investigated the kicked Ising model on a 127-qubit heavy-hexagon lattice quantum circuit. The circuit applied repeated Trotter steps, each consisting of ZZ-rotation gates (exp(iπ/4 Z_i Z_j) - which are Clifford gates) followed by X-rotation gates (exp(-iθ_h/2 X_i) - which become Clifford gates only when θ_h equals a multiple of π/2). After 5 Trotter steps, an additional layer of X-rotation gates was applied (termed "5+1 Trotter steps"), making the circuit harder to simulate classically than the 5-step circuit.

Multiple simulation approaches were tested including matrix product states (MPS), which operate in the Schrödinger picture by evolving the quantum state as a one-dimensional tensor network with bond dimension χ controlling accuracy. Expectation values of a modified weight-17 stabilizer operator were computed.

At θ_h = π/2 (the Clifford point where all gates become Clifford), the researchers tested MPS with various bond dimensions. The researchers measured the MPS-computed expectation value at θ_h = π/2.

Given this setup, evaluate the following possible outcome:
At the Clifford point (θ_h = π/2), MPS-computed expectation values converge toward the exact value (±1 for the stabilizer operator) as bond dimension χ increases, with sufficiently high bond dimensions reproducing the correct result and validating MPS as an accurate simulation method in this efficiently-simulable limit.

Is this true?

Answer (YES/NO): NO